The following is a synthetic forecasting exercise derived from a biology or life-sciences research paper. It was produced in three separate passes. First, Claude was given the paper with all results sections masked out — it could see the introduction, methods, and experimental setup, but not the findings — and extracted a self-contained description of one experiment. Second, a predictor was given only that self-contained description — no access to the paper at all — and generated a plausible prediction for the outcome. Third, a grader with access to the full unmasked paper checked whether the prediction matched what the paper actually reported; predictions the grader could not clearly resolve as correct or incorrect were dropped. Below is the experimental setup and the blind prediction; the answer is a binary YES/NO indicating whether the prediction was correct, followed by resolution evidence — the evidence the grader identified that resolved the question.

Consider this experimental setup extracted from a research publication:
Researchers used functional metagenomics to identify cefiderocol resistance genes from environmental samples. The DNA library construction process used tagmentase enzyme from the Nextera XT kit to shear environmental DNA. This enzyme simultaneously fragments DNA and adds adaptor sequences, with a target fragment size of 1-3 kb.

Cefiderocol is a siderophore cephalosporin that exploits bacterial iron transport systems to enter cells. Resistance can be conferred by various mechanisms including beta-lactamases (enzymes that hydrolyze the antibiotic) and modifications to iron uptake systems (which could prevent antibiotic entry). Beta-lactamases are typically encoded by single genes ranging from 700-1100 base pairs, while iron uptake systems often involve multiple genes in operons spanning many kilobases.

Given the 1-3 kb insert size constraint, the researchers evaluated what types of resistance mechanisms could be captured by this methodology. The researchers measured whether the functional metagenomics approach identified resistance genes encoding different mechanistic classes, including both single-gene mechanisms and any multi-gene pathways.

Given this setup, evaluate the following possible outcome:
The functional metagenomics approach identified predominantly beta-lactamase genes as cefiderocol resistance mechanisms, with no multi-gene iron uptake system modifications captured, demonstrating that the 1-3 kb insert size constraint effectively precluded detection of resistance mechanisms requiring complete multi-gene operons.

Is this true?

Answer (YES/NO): YES